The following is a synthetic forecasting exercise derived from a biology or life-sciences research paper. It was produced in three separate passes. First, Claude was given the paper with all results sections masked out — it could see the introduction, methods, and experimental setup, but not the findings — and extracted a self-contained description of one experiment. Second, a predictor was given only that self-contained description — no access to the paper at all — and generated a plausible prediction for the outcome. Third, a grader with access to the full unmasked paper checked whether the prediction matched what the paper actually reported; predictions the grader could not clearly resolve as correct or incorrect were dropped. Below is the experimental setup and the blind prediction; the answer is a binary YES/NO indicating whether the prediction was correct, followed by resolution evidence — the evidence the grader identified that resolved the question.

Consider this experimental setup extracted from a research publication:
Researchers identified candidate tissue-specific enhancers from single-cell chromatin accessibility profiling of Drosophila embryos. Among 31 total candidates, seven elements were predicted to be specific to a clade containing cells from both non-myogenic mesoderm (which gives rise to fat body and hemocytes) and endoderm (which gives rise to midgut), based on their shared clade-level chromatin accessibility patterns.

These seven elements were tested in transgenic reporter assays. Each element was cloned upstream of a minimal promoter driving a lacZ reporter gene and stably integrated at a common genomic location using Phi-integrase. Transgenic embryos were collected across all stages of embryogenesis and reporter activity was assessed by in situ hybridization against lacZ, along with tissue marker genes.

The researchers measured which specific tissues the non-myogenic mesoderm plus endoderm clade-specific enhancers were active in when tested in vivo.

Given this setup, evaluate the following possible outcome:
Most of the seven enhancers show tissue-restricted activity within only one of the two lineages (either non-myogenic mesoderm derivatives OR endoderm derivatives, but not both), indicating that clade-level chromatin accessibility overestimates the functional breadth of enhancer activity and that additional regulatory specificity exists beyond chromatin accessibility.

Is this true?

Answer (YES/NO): NO